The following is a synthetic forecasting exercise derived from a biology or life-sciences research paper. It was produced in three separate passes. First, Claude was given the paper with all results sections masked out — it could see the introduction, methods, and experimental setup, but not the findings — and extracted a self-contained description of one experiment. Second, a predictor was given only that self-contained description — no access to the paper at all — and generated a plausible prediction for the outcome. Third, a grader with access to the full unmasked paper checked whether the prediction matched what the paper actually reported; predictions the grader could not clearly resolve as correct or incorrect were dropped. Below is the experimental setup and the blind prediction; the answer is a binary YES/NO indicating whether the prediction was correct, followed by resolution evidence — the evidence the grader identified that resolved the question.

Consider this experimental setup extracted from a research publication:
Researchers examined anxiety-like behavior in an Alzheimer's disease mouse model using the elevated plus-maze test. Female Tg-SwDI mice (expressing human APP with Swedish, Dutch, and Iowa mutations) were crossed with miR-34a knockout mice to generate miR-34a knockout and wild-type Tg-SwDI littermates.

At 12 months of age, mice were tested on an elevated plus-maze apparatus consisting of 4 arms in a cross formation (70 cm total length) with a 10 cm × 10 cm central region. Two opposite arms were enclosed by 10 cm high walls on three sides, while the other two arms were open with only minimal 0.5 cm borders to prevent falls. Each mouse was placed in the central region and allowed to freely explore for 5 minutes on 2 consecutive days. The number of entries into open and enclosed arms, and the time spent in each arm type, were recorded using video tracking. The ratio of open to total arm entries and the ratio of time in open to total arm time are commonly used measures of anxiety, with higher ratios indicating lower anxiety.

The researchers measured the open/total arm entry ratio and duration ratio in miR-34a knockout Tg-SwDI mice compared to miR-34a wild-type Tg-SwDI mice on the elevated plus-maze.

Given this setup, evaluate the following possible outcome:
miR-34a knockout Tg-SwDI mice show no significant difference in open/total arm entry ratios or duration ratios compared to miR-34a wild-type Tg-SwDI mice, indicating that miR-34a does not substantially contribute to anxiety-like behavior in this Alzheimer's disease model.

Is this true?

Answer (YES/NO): NO